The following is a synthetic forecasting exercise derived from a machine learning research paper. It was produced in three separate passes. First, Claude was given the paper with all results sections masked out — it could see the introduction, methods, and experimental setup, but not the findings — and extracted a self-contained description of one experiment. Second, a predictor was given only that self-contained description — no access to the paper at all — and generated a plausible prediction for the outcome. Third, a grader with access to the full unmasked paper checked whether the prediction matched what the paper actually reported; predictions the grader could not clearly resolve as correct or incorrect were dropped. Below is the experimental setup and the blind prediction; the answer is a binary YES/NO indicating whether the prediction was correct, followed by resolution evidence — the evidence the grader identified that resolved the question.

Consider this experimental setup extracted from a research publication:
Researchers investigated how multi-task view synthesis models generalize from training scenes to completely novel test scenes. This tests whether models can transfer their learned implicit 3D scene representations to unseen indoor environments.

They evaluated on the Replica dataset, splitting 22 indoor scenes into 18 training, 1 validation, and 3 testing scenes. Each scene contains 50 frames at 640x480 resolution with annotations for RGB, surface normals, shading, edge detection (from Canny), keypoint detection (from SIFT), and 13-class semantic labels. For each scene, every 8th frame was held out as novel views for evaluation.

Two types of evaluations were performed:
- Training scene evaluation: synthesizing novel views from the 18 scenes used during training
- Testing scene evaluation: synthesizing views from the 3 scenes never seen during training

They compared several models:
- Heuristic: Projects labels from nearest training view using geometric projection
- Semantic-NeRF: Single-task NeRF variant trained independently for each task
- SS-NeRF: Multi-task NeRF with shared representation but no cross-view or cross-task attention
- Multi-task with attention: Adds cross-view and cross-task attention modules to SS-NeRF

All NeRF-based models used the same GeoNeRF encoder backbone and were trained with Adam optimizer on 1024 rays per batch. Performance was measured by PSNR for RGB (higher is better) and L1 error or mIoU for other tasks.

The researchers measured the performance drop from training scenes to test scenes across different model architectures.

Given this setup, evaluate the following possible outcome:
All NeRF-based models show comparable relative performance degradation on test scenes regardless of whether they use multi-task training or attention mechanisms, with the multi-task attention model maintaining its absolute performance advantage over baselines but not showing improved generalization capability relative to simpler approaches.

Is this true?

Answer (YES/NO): NO